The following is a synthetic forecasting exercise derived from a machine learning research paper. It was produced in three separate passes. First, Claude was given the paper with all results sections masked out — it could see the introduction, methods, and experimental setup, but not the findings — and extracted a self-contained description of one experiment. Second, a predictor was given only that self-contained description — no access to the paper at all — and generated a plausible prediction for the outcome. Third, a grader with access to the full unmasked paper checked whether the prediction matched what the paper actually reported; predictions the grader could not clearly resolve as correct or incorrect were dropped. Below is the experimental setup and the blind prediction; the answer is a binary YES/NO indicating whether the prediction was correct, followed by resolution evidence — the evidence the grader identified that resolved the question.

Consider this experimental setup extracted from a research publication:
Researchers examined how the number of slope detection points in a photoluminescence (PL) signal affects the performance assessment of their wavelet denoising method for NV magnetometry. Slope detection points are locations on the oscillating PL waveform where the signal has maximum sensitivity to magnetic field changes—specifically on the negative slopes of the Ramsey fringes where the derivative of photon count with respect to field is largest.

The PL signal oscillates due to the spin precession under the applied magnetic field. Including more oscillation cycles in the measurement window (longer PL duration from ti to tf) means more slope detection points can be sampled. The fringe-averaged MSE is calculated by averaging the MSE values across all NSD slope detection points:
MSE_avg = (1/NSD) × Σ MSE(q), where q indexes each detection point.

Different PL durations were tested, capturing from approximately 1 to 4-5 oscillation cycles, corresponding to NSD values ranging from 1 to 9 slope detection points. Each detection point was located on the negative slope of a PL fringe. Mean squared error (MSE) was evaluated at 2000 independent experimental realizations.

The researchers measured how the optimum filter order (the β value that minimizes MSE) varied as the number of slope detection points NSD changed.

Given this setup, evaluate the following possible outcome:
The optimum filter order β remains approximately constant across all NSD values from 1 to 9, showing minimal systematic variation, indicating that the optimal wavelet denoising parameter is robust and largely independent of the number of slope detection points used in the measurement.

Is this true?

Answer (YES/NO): NO